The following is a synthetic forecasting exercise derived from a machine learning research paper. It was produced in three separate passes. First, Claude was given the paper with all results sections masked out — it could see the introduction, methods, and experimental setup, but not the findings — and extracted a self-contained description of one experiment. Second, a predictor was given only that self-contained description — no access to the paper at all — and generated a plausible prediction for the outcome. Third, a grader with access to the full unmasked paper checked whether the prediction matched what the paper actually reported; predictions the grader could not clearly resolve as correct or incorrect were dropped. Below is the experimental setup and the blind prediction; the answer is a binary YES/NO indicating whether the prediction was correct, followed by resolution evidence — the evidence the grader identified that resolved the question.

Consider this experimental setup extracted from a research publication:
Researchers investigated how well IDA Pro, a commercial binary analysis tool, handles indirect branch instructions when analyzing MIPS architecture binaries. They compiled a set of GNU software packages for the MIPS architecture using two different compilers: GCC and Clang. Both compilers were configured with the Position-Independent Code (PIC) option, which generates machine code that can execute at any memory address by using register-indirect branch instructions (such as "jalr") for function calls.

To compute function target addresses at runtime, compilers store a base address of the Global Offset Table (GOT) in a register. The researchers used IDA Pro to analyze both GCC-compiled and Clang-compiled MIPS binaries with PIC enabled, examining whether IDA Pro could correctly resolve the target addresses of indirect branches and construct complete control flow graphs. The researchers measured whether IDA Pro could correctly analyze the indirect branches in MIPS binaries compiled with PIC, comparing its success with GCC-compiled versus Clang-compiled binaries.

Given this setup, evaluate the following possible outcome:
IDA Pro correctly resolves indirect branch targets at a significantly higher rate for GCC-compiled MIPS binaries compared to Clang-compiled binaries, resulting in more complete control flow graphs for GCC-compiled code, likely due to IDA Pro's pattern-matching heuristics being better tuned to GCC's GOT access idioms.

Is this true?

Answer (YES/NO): YES